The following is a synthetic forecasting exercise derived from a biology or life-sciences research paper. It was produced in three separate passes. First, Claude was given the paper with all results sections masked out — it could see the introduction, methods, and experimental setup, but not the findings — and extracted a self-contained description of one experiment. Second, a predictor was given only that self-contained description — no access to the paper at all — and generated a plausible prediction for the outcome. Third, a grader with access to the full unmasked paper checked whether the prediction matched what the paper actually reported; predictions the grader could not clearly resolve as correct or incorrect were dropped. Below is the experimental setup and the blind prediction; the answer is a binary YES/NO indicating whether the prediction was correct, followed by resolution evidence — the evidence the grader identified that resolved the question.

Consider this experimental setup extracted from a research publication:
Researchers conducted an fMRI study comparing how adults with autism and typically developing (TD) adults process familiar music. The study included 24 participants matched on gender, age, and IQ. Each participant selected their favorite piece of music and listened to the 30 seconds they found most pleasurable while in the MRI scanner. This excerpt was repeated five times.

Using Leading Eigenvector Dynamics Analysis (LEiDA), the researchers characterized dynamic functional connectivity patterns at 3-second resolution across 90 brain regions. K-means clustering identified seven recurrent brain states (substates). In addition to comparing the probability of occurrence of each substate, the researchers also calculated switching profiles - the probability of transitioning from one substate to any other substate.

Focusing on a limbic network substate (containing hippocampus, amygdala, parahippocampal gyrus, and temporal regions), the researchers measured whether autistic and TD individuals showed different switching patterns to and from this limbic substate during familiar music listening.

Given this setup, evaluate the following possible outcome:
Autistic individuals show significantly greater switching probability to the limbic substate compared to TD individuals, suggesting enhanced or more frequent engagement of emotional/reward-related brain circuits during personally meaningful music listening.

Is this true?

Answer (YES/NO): NO